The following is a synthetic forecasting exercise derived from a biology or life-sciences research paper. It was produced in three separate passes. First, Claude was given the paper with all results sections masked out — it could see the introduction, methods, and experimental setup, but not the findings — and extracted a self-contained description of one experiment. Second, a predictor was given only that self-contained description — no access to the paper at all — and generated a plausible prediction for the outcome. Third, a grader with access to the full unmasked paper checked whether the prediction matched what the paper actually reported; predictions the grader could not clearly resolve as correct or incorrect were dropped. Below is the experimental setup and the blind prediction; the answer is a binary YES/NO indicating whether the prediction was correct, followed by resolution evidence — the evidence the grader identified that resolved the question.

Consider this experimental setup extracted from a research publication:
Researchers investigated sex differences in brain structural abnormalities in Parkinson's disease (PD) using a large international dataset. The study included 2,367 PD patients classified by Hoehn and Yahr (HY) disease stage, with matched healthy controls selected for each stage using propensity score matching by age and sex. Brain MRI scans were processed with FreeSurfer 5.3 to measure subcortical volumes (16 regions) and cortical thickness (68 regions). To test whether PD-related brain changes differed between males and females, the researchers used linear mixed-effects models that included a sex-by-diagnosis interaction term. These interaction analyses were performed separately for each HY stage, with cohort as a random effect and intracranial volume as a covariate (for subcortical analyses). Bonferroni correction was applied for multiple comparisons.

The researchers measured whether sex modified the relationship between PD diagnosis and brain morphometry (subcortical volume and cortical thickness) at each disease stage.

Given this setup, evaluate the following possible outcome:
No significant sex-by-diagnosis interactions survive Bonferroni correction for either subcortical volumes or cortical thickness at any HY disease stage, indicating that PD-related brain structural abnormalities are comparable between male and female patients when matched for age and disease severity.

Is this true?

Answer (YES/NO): YES